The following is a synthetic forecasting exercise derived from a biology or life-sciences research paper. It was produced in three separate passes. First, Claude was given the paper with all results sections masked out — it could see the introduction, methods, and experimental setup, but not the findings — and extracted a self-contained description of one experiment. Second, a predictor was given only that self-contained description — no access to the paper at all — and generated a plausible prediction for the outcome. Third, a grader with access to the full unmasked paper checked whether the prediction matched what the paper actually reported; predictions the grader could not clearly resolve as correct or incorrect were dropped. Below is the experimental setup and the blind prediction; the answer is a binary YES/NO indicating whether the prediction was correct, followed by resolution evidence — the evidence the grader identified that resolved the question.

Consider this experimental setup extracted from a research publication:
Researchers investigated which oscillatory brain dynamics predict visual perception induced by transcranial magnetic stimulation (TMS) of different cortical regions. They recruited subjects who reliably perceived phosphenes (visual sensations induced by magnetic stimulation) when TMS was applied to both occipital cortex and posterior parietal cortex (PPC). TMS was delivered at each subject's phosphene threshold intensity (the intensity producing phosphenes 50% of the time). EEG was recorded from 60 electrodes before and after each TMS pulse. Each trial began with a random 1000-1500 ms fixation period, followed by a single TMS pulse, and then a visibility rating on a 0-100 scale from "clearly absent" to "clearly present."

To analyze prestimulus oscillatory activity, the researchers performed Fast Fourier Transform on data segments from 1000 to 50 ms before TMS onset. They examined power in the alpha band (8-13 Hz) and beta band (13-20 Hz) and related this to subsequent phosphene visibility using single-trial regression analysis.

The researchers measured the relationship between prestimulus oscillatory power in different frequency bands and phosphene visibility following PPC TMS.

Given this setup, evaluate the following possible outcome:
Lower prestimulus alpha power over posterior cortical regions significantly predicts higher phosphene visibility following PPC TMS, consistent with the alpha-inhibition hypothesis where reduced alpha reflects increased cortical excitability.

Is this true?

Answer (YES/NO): NO